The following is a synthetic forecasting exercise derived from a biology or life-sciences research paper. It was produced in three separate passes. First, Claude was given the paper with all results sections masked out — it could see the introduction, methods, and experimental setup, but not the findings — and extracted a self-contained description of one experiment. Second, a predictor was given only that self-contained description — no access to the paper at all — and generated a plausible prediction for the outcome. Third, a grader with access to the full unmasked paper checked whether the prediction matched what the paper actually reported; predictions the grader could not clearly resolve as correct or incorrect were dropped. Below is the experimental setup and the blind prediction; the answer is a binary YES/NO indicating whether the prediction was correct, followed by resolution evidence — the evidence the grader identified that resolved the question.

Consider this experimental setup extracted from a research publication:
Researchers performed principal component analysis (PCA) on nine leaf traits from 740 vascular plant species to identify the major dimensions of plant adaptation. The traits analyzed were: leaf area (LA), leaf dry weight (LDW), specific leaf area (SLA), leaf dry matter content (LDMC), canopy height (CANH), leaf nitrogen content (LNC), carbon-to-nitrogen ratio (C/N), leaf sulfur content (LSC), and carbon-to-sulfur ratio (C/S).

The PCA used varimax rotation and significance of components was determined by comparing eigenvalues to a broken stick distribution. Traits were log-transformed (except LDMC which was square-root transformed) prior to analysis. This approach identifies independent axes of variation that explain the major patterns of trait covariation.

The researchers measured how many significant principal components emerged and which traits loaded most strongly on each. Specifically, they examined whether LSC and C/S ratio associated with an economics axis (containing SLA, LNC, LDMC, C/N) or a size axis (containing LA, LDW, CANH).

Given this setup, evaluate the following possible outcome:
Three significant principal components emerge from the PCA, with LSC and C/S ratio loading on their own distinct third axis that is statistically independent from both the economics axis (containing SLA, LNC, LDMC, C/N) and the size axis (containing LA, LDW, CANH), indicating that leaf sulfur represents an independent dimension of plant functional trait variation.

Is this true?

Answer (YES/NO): NO